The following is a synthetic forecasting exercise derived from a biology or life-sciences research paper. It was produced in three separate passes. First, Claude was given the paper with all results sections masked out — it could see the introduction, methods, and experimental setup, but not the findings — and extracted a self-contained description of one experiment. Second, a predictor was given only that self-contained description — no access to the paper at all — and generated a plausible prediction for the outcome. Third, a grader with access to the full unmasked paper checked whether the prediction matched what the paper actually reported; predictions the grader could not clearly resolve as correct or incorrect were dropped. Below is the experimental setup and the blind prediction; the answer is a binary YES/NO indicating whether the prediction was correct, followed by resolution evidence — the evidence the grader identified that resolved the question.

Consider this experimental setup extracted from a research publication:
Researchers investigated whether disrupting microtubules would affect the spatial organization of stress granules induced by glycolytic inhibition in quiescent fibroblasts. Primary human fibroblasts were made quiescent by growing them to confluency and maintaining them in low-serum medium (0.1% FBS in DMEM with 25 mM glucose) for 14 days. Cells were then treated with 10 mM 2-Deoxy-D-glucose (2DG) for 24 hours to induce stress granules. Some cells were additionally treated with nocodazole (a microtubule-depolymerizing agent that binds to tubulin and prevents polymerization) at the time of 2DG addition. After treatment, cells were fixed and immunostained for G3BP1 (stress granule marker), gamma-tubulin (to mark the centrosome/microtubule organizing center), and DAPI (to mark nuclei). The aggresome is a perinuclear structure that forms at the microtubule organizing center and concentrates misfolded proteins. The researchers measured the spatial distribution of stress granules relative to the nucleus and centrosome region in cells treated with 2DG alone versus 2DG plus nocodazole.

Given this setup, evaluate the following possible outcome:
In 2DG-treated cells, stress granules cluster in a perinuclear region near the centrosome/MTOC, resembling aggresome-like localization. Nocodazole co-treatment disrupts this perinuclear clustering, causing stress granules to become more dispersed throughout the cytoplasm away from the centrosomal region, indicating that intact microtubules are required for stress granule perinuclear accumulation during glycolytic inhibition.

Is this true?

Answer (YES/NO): YES